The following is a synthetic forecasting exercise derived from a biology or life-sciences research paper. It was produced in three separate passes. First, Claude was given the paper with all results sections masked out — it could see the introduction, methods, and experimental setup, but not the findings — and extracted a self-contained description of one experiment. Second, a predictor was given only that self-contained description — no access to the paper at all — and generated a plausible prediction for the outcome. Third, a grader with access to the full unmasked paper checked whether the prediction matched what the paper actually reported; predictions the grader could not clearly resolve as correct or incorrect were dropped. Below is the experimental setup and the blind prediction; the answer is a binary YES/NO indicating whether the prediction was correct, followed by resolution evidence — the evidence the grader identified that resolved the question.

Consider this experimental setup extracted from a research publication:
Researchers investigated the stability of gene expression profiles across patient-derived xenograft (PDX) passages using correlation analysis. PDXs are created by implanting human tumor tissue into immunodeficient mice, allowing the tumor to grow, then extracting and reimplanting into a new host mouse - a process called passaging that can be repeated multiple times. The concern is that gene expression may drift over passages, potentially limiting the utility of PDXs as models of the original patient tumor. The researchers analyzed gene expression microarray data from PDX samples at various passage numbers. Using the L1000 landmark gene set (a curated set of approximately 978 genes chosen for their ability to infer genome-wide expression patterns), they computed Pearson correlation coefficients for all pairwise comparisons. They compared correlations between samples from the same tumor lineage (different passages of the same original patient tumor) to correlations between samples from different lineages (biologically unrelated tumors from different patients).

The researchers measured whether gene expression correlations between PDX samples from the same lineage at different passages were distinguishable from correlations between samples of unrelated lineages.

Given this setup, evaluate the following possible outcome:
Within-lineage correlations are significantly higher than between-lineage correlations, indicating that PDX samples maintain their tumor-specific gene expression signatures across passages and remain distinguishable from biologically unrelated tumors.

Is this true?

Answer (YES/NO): YES